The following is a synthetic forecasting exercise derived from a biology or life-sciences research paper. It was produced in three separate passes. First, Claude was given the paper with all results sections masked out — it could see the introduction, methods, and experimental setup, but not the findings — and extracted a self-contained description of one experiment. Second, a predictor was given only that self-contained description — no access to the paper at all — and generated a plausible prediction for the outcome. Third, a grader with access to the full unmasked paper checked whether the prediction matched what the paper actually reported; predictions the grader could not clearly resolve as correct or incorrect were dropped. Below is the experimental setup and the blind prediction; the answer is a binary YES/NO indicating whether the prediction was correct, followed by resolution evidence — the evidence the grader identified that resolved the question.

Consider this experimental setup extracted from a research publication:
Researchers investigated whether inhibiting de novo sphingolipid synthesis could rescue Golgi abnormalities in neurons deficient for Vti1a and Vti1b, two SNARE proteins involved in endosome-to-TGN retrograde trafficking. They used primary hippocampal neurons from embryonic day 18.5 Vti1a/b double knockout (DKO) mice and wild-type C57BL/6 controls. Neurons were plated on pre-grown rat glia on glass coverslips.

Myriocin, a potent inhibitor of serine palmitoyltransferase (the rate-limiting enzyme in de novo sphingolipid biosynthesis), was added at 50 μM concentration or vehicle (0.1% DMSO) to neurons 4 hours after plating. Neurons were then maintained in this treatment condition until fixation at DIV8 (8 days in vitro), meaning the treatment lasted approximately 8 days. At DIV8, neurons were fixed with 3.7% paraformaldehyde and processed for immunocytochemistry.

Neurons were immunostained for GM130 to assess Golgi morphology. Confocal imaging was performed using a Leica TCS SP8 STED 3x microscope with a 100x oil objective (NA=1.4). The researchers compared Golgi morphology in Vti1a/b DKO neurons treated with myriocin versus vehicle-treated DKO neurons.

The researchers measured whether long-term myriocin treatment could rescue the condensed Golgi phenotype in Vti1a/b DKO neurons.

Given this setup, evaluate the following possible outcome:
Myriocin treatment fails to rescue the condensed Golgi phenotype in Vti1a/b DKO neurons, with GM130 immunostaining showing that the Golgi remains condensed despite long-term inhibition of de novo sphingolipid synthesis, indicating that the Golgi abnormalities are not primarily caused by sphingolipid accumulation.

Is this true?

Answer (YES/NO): YES